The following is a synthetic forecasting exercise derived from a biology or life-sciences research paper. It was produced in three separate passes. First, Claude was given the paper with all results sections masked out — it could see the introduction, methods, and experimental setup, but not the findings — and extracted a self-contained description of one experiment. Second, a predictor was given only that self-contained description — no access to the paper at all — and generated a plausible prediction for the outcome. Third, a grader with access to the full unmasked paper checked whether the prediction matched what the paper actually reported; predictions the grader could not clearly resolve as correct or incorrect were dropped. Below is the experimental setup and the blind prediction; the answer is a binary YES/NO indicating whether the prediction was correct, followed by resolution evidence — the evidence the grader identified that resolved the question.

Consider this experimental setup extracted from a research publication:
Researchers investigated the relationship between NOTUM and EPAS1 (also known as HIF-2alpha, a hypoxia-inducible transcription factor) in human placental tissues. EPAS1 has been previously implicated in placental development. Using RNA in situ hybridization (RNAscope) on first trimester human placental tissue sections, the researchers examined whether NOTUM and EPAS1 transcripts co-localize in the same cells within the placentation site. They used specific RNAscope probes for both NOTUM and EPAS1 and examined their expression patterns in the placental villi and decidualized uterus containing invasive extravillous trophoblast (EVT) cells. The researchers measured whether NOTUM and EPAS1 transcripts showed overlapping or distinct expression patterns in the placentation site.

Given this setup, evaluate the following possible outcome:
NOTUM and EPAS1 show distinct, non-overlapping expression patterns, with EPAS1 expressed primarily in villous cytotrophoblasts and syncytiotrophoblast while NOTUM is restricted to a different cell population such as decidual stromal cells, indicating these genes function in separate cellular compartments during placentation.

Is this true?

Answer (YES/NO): NO